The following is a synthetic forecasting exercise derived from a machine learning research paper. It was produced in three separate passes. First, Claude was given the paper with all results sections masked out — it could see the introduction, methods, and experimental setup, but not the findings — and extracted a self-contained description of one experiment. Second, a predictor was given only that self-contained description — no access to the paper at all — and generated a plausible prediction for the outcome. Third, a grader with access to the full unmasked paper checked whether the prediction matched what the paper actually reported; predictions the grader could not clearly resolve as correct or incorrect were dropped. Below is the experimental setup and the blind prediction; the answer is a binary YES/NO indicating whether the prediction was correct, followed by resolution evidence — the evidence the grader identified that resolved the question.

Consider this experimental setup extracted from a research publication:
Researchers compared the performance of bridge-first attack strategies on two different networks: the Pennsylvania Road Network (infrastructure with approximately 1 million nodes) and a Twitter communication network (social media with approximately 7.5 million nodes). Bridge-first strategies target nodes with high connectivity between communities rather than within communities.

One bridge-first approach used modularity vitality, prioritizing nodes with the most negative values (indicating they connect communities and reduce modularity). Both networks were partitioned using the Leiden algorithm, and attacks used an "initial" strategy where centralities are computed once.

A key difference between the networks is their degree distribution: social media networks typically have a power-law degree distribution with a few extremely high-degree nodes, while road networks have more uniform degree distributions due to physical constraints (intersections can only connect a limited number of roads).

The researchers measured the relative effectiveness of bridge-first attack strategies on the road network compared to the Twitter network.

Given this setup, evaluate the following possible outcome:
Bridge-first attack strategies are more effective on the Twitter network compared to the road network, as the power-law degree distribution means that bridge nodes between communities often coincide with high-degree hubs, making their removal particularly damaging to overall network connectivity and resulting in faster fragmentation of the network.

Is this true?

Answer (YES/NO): NO